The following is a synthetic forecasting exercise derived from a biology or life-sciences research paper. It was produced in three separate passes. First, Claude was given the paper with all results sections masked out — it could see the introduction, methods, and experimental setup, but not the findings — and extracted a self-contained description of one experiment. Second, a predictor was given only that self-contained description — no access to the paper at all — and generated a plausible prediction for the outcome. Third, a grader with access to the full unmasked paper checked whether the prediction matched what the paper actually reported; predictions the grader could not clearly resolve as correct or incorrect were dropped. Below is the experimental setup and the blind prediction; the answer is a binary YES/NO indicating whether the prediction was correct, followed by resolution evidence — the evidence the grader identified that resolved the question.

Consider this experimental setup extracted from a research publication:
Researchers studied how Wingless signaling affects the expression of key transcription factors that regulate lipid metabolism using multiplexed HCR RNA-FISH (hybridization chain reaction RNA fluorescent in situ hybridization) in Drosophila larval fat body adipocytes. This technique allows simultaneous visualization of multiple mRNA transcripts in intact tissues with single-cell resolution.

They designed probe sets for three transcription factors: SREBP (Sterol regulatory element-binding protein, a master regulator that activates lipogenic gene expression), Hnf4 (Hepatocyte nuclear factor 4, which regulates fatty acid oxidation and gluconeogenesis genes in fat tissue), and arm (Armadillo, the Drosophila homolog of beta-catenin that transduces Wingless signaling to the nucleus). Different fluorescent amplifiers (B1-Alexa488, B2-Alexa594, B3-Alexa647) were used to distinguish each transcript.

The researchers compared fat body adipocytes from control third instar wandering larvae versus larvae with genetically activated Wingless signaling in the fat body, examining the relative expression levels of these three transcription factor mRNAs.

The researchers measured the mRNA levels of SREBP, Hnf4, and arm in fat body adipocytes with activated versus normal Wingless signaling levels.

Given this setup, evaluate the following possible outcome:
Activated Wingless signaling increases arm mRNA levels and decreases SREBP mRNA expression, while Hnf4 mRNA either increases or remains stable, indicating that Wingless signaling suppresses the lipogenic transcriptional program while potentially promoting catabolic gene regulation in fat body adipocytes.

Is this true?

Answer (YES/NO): NO